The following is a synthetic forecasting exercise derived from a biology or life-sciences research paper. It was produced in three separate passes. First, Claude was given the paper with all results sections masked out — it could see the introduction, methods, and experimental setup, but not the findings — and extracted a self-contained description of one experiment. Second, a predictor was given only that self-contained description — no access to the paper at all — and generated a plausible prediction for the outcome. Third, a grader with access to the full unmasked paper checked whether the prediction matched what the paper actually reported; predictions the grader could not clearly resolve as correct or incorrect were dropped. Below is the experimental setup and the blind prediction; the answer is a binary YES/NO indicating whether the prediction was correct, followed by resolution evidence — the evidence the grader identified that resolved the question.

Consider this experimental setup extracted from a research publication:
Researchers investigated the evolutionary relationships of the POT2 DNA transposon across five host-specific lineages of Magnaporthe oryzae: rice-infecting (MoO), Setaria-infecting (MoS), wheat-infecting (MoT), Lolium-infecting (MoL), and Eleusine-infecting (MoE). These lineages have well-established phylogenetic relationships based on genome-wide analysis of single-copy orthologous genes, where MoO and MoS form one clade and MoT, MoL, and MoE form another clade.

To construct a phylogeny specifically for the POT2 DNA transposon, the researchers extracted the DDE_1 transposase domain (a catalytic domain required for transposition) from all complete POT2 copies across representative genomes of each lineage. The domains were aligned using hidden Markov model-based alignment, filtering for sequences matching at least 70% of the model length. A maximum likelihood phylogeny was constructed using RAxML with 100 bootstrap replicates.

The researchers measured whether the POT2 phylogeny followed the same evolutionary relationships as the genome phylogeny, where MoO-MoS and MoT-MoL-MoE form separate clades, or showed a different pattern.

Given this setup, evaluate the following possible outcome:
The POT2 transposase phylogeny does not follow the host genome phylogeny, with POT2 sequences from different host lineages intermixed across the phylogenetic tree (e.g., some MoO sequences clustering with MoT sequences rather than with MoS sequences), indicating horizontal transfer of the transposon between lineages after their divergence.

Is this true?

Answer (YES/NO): YES